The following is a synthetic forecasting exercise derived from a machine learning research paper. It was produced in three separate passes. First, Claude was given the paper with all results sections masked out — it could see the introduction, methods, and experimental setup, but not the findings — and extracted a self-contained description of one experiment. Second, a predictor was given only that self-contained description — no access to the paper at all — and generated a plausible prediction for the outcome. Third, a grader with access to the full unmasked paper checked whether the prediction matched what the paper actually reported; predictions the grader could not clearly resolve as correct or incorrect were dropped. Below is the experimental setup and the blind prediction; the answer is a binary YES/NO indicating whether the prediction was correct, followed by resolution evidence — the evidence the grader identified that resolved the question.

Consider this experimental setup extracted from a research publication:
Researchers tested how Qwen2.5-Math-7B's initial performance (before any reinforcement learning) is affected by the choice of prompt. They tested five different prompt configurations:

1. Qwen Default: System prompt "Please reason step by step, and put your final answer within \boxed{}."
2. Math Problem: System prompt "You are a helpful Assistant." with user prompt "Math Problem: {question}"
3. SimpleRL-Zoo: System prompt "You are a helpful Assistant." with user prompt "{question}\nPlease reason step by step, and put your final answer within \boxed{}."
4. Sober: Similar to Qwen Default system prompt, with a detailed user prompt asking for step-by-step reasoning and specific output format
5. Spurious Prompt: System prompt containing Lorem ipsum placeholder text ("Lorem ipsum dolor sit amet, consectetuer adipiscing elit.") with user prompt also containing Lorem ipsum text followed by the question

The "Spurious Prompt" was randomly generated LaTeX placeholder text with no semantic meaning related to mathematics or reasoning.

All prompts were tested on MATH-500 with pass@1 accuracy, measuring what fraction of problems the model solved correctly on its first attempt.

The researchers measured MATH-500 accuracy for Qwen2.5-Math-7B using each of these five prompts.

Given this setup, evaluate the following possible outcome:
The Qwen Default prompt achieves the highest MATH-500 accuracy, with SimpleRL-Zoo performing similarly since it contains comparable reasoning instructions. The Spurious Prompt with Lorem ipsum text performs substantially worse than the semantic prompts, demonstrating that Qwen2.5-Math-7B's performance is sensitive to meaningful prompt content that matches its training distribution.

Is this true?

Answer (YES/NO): NO